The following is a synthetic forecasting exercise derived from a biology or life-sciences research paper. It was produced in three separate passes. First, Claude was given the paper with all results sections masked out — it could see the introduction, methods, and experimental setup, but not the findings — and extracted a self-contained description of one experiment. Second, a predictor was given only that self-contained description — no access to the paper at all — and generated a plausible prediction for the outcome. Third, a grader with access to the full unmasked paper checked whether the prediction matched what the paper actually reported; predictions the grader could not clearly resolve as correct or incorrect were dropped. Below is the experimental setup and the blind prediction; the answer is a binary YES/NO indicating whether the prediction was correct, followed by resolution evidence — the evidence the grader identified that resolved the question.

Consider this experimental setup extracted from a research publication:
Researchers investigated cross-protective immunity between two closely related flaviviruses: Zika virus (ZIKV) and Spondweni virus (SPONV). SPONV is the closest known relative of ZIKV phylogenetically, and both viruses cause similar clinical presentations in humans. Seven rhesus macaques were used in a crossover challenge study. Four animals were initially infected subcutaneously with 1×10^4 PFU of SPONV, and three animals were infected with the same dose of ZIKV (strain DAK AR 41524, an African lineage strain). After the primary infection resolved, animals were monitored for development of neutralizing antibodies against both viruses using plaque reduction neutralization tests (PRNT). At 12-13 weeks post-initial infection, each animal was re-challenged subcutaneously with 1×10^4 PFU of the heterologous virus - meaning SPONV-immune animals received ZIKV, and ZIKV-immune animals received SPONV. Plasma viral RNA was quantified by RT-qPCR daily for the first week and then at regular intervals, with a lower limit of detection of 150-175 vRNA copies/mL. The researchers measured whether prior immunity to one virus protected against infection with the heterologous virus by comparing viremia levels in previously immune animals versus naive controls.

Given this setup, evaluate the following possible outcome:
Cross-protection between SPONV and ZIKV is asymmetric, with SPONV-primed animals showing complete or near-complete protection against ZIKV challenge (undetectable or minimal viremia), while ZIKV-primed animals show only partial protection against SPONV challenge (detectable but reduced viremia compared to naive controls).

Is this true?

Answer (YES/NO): NO